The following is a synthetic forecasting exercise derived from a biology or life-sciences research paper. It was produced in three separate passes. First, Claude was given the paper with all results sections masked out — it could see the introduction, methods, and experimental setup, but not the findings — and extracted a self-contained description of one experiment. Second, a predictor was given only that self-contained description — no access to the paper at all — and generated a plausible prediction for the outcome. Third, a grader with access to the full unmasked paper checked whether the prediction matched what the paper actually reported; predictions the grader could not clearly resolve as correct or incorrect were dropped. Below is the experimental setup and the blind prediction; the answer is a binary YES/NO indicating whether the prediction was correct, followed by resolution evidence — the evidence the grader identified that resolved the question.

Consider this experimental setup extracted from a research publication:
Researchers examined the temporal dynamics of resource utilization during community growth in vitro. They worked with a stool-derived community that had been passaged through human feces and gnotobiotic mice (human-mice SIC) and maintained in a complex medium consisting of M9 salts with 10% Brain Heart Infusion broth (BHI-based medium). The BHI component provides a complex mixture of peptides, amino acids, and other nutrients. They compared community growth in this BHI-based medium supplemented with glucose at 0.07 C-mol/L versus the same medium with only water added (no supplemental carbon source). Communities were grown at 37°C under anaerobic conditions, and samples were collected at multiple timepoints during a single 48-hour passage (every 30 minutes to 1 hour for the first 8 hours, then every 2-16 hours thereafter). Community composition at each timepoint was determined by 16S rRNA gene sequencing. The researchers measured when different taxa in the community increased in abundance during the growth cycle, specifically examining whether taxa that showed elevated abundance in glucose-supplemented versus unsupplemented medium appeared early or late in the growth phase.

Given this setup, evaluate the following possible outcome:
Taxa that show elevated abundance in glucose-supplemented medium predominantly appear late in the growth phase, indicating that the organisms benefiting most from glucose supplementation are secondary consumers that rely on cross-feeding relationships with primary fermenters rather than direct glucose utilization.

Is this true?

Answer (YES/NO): NO